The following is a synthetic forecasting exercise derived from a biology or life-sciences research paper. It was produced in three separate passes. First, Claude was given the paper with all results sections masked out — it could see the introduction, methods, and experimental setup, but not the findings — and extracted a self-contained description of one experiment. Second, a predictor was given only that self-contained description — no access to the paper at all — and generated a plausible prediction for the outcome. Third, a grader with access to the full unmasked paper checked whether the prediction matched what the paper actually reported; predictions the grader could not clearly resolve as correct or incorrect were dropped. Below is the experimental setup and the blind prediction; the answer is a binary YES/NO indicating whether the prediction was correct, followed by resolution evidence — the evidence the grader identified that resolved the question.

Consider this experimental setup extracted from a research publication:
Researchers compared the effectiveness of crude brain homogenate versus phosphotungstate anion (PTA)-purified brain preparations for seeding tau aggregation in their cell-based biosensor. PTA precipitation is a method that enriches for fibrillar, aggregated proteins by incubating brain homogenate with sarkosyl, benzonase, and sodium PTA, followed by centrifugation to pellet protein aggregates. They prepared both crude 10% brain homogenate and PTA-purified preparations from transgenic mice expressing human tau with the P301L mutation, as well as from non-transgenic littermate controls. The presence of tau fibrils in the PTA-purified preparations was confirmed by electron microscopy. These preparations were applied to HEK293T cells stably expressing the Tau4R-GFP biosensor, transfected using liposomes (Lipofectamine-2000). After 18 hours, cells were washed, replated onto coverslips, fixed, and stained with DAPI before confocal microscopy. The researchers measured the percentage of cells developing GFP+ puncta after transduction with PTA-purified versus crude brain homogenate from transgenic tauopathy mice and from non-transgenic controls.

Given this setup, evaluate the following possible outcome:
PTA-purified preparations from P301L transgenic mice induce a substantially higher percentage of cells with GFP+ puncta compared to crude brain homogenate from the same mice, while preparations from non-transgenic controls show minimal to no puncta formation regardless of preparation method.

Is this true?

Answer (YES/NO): NO